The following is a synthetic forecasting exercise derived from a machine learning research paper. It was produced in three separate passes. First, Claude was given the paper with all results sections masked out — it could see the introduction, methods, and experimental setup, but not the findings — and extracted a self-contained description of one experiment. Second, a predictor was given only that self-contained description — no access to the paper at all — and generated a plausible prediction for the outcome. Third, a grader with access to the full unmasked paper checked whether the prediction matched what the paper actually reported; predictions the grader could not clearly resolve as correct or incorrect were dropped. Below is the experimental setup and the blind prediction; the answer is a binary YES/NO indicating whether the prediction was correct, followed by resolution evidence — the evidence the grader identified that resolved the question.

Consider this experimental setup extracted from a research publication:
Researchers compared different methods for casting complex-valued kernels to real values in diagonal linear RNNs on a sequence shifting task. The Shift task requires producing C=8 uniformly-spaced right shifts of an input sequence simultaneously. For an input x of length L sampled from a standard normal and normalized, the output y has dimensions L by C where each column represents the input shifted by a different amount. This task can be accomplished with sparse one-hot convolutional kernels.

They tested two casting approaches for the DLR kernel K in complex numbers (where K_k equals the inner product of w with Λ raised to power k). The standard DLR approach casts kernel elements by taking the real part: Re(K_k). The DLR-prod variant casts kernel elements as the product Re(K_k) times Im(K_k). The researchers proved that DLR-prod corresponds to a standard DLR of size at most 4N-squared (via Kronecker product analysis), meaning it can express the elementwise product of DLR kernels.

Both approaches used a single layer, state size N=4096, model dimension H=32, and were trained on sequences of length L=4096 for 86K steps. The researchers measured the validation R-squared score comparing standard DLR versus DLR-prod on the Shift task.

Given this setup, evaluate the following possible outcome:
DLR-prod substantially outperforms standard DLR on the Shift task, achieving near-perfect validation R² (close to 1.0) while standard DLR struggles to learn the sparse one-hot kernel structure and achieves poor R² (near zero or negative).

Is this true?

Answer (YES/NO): NO